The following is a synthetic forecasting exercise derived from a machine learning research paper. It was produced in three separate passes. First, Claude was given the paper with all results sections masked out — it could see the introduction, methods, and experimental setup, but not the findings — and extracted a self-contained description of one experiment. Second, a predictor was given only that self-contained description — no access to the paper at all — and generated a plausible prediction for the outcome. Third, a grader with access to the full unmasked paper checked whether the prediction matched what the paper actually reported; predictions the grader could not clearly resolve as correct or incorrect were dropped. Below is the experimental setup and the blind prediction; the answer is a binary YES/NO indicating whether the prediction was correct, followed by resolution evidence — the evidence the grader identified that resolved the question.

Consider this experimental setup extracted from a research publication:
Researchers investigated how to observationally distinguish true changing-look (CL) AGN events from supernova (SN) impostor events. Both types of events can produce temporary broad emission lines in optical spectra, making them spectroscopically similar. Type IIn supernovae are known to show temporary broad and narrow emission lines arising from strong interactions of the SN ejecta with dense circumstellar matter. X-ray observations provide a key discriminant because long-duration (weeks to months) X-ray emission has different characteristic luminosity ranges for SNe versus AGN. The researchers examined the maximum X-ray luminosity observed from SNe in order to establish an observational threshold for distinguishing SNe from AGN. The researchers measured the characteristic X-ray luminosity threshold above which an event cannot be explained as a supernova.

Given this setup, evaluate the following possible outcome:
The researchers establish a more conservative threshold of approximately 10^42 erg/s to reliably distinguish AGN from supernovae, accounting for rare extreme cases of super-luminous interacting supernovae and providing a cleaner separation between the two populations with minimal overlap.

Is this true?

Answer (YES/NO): NO